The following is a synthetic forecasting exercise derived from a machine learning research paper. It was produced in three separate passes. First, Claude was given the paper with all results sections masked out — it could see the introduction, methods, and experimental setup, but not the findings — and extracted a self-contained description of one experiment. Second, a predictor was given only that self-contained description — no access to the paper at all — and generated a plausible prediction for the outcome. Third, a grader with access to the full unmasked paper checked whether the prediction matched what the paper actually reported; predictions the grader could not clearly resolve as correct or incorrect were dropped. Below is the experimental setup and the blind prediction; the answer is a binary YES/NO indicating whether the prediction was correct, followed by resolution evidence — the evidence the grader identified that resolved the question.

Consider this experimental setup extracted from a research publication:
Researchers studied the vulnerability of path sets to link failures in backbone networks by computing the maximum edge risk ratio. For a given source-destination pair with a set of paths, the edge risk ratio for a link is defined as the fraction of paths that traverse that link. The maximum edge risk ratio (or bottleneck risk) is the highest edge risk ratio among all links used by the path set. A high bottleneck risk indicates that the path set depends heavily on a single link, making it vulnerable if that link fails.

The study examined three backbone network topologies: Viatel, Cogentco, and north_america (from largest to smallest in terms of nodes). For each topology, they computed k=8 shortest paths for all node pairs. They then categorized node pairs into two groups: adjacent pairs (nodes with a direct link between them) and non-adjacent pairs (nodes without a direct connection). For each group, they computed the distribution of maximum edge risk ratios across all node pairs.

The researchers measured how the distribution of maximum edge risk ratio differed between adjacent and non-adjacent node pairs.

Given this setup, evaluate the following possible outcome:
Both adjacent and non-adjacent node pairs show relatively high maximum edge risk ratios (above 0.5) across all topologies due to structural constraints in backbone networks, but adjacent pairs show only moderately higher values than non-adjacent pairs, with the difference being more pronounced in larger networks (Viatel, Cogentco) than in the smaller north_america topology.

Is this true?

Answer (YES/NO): NO